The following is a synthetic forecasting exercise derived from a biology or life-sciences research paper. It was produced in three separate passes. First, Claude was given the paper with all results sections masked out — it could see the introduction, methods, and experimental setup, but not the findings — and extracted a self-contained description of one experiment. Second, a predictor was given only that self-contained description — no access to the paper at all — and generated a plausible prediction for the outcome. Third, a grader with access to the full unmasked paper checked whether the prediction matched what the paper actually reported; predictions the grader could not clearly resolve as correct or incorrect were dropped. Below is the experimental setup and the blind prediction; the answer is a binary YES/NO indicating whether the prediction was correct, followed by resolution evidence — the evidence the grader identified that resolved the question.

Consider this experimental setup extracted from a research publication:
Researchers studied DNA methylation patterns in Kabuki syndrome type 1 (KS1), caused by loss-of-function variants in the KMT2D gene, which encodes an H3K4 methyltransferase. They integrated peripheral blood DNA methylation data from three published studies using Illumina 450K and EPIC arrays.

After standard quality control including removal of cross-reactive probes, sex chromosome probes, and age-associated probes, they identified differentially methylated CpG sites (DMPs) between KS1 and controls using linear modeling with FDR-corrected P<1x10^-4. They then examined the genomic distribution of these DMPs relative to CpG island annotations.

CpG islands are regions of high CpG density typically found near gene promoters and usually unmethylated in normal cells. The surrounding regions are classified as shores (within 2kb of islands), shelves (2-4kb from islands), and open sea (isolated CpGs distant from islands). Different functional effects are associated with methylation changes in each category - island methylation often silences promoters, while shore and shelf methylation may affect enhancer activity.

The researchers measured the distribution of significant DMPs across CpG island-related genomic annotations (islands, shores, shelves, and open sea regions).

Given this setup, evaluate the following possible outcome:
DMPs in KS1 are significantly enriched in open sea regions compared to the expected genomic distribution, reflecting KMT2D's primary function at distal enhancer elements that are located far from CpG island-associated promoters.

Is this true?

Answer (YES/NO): NO